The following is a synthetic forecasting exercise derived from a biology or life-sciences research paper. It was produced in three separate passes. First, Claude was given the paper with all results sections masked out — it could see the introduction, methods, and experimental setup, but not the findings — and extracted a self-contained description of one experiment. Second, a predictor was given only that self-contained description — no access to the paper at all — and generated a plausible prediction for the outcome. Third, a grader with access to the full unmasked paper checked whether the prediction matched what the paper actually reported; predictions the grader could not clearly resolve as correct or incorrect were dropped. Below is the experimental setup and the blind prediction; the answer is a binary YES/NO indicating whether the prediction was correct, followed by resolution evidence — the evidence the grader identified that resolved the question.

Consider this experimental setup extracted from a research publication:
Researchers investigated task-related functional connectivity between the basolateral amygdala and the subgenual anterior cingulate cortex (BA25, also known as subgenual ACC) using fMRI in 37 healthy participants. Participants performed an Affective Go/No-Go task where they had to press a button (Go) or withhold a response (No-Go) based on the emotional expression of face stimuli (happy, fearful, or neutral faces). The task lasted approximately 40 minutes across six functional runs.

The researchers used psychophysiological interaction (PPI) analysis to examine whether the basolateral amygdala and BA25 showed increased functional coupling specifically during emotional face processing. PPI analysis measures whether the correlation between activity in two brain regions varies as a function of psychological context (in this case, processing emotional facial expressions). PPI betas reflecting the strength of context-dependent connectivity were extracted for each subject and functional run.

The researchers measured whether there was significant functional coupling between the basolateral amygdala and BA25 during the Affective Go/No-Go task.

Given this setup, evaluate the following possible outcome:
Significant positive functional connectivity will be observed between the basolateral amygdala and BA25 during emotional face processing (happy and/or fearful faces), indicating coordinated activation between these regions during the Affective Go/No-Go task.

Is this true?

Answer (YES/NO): YES